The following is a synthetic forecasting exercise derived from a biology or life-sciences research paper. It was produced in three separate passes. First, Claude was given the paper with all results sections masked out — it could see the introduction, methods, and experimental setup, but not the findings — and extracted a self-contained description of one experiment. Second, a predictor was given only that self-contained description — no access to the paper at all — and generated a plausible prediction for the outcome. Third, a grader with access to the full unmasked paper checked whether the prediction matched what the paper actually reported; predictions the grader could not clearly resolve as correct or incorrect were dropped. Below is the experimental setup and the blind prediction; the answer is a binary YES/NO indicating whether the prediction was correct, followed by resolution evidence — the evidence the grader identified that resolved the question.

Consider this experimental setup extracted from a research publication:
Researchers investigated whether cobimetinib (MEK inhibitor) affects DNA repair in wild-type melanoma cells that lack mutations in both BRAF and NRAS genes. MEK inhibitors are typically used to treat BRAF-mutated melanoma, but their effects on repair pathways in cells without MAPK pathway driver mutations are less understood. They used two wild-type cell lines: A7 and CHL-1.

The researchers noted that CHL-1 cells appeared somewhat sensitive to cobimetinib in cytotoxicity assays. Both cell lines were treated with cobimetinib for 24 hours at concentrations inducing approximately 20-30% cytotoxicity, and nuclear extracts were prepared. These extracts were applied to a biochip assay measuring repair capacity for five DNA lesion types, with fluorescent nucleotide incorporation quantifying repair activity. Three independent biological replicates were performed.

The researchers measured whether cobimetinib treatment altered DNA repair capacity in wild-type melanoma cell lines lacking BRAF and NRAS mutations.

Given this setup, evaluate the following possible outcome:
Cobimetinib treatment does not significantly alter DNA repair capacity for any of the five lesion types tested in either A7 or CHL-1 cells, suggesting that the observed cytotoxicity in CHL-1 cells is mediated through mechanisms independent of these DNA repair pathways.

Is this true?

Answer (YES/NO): NO